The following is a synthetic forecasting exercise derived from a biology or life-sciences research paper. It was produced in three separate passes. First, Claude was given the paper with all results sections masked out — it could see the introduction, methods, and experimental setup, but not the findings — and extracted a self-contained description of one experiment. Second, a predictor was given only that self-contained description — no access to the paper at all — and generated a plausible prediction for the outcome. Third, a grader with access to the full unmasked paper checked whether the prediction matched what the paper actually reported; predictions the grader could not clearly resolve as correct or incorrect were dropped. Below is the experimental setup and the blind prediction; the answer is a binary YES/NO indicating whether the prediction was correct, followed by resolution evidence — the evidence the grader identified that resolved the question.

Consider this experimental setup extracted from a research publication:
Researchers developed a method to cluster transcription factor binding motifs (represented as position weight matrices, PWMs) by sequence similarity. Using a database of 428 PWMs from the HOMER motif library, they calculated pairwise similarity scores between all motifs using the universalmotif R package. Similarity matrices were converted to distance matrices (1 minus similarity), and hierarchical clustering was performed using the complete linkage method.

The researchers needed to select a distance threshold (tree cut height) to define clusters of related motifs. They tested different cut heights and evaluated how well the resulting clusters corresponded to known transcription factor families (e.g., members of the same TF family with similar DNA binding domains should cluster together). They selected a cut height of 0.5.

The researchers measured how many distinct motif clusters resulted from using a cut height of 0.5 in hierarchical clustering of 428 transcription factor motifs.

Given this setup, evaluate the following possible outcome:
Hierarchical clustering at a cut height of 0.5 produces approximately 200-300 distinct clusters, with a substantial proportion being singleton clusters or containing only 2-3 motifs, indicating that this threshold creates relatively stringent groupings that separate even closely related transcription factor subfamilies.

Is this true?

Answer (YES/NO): NO